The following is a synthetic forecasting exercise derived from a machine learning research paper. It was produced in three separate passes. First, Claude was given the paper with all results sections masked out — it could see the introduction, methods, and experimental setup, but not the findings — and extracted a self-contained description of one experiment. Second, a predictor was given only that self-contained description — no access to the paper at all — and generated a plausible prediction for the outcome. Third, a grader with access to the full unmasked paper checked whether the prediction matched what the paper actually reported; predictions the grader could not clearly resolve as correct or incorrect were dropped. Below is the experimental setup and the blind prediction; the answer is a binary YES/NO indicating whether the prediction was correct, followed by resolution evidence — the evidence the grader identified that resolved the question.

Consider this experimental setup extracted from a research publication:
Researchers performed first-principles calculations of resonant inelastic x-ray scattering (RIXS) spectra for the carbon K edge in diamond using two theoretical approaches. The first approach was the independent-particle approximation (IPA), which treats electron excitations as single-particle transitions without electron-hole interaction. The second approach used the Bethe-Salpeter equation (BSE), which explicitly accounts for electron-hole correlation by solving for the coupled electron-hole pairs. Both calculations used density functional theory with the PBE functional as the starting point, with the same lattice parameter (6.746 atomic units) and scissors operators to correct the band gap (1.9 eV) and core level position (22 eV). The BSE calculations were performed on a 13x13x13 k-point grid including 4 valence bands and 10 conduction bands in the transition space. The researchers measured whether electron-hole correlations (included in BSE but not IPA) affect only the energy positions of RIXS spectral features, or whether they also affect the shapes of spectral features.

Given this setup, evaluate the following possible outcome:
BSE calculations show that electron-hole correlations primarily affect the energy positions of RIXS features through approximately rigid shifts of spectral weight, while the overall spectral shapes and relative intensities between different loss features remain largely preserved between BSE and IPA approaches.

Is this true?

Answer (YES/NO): NO